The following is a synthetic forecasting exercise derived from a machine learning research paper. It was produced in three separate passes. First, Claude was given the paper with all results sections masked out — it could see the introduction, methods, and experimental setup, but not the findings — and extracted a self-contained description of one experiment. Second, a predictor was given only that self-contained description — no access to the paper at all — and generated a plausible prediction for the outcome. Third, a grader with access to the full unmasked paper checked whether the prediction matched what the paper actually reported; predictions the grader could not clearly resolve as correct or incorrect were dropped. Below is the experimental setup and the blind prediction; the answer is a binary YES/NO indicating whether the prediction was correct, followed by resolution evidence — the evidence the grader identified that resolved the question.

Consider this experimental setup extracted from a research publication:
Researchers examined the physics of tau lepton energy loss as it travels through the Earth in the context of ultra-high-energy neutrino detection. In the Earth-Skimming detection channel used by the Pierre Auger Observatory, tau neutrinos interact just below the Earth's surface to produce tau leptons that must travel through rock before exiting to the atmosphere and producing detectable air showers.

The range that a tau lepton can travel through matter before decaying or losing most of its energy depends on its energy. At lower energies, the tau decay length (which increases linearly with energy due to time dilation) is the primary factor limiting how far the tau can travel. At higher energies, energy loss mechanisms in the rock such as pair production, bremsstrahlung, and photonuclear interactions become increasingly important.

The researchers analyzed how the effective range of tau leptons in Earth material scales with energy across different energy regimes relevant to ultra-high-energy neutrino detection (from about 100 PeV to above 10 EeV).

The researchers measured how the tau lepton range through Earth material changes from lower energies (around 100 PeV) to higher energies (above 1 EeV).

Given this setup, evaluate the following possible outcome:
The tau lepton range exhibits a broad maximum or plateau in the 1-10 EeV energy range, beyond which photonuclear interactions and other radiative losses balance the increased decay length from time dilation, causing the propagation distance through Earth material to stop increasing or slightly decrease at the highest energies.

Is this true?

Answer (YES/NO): NO